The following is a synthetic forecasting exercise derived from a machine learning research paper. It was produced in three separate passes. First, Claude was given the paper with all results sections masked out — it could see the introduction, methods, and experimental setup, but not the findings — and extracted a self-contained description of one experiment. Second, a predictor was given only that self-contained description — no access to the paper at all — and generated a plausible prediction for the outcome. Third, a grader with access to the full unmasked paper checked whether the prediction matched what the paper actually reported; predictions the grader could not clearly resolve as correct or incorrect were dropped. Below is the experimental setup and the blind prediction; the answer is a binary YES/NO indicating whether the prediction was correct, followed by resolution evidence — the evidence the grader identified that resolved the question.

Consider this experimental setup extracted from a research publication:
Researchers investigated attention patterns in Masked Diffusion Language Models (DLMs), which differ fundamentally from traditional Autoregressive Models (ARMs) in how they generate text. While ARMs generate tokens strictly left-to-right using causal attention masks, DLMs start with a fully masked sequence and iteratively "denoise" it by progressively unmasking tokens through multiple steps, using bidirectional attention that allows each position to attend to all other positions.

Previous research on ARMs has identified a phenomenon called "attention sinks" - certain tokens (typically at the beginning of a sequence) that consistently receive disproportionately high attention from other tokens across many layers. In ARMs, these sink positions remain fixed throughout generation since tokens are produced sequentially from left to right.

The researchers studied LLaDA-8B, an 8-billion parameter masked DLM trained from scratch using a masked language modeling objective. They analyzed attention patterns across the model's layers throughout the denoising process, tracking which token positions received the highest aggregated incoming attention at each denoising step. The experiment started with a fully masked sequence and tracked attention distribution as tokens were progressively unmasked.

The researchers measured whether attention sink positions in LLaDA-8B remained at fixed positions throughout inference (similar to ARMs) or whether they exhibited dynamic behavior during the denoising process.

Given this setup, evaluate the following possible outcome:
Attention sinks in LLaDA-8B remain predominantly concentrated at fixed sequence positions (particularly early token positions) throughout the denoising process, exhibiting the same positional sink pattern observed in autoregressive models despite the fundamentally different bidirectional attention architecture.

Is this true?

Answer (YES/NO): NO